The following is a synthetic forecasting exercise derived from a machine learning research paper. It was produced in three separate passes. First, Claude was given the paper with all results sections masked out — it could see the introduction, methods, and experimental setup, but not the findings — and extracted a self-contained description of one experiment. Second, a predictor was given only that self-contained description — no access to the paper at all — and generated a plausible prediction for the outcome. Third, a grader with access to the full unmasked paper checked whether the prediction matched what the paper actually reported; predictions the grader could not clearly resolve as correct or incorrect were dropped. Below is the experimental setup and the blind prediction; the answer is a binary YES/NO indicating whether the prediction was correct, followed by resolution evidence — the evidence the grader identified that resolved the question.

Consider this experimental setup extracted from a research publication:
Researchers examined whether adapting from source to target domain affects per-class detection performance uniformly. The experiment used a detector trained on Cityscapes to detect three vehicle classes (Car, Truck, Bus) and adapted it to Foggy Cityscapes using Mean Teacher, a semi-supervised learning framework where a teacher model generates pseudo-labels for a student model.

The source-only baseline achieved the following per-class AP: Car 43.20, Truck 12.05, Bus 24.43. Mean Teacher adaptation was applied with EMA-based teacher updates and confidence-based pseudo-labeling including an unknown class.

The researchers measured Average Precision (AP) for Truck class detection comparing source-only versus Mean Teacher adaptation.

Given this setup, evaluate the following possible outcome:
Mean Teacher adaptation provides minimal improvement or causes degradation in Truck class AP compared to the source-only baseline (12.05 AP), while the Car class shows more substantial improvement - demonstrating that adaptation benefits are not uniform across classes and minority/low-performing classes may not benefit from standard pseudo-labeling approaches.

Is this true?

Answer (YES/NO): YES